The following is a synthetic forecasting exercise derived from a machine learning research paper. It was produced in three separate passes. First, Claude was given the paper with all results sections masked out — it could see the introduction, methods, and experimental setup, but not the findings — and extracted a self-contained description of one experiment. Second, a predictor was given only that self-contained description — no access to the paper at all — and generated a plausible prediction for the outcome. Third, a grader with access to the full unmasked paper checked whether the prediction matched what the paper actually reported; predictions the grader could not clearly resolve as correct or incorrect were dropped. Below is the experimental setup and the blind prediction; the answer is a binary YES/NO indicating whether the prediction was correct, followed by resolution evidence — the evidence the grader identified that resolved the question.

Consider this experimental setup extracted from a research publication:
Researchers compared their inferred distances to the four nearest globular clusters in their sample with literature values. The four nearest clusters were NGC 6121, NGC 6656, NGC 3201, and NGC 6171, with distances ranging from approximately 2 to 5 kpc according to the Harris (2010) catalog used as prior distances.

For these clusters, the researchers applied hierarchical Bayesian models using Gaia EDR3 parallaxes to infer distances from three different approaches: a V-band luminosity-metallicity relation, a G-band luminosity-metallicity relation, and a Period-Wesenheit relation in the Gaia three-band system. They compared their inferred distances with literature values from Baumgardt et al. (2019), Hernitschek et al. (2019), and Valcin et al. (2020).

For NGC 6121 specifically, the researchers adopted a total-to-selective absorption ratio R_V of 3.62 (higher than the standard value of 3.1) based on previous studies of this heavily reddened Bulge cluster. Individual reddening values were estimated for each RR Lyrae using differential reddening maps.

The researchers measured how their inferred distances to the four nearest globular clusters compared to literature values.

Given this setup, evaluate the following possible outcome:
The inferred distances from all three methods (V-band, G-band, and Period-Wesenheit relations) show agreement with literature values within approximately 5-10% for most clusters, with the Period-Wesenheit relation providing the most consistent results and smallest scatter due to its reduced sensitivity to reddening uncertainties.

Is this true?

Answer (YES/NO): NO